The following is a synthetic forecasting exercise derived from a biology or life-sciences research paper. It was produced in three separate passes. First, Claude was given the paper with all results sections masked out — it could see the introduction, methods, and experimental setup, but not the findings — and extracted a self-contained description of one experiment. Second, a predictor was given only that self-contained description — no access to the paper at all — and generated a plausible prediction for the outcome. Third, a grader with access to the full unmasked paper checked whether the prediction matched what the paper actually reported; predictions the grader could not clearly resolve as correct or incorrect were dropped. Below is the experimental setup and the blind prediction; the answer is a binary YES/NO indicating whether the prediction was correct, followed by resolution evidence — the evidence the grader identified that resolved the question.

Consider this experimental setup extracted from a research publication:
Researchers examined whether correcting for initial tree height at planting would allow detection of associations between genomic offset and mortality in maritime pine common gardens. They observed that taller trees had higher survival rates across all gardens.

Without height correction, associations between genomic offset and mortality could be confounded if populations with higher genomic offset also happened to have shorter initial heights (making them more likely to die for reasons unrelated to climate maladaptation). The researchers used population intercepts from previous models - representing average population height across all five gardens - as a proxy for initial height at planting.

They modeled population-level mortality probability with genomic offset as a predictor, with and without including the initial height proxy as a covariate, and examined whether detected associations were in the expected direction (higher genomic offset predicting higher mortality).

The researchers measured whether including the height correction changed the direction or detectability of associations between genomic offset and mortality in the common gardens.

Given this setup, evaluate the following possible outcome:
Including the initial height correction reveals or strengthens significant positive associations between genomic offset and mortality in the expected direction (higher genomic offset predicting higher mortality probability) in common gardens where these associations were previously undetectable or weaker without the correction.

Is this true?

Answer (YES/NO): YES